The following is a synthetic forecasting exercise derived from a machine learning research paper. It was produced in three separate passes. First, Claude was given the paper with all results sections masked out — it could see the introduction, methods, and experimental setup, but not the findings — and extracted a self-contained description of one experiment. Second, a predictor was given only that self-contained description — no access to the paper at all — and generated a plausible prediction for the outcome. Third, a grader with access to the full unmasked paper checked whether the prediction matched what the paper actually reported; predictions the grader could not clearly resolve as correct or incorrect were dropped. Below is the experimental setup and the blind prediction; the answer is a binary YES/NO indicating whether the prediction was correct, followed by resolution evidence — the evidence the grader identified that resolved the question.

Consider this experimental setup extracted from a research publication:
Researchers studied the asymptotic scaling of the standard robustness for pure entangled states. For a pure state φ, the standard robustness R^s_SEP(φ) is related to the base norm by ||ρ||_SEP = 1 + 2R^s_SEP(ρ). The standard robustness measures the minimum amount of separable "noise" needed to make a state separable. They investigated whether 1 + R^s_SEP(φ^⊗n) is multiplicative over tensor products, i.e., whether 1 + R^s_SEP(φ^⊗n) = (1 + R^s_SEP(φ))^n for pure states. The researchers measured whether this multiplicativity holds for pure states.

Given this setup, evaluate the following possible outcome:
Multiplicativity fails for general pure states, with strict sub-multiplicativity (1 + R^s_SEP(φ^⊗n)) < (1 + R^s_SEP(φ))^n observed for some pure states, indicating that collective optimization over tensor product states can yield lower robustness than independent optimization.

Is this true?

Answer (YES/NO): NO